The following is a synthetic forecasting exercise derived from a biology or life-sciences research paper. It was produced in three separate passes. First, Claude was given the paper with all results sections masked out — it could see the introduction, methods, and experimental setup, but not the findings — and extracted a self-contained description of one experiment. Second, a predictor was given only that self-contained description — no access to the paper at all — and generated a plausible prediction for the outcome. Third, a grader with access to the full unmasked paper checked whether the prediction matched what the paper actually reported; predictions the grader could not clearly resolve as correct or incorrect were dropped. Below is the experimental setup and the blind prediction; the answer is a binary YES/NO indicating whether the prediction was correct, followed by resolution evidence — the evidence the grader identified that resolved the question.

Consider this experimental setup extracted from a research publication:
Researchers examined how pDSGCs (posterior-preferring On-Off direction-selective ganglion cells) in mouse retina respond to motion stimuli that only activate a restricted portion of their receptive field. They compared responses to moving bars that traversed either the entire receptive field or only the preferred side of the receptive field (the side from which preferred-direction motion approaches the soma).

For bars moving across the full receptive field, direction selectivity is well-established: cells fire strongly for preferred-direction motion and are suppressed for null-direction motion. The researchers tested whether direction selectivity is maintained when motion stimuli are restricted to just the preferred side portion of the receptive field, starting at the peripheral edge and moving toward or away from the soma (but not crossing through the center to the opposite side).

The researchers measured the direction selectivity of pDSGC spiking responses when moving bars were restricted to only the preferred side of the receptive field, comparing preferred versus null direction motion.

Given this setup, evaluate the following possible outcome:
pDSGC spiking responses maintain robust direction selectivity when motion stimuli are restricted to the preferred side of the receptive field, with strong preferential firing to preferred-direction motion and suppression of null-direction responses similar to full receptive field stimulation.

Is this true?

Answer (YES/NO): NO